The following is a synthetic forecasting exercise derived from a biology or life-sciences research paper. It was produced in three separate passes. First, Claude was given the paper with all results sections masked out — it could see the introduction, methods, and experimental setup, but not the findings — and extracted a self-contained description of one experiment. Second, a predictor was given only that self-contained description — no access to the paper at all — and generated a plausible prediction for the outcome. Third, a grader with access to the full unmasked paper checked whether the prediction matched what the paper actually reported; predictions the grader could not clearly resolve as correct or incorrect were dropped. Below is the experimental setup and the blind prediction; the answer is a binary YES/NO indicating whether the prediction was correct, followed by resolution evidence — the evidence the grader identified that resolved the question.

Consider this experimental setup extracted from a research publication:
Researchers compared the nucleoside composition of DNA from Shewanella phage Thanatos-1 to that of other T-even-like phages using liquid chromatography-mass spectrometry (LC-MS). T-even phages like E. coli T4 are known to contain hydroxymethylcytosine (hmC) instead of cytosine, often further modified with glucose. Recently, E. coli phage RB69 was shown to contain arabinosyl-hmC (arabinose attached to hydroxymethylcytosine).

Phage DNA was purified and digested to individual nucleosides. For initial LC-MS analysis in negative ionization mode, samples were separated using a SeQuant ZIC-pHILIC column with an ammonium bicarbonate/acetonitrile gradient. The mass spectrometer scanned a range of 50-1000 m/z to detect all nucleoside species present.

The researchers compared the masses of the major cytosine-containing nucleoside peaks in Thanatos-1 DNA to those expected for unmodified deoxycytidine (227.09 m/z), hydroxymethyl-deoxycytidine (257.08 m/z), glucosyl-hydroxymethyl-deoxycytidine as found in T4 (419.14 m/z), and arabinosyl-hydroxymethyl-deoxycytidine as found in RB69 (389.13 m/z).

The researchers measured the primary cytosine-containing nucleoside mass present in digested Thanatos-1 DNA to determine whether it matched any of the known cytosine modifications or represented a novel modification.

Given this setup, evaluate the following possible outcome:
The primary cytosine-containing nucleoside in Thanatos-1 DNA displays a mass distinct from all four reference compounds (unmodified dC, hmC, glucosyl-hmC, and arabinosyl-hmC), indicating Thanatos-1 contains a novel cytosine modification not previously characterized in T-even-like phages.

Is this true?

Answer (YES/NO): YES